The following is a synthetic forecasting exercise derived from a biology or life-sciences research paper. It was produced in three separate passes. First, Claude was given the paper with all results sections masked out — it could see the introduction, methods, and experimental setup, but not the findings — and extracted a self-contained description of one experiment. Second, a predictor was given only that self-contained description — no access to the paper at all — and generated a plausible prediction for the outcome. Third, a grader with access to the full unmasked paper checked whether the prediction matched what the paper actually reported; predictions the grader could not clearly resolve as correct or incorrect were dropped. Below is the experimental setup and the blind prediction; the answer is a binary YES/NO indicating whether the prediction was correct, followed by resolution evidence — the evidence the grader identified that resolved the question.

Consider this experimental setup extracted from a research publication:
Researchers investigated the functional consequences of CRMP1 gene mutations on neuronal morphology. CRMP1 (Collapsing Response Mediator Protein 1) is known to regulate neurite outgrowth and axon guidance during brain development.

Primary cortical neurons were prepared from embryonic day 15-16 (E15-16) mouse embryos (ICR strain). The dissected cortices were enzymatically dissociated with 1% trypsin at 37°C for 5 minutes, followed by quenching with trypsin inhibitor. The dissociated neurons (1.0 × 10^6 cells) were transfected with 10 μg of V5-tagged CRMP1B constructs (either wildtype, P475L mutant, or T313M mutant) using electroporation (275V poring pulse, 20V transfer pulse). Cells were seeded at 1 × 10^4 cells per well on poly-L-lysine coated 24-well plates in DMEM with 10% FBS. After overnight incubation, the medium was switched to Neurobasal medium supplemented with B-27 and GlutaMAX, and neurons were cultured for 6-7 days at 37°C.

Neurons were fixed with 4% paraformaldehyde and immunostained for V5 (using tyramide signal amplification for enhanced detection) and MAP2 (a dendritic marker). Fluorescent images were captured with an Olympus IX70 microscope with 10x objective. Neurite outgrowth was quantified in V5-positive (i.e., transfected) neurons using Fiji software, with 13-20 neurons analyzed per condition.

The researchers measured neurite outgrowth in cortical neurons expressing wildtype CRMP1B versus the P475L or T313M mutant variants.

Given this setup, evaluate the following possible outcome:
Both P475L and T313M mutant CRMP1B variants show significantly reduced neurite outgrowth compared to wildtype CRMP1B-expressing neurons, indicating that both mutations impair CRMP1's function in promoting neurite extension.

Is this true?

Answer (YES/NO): YES